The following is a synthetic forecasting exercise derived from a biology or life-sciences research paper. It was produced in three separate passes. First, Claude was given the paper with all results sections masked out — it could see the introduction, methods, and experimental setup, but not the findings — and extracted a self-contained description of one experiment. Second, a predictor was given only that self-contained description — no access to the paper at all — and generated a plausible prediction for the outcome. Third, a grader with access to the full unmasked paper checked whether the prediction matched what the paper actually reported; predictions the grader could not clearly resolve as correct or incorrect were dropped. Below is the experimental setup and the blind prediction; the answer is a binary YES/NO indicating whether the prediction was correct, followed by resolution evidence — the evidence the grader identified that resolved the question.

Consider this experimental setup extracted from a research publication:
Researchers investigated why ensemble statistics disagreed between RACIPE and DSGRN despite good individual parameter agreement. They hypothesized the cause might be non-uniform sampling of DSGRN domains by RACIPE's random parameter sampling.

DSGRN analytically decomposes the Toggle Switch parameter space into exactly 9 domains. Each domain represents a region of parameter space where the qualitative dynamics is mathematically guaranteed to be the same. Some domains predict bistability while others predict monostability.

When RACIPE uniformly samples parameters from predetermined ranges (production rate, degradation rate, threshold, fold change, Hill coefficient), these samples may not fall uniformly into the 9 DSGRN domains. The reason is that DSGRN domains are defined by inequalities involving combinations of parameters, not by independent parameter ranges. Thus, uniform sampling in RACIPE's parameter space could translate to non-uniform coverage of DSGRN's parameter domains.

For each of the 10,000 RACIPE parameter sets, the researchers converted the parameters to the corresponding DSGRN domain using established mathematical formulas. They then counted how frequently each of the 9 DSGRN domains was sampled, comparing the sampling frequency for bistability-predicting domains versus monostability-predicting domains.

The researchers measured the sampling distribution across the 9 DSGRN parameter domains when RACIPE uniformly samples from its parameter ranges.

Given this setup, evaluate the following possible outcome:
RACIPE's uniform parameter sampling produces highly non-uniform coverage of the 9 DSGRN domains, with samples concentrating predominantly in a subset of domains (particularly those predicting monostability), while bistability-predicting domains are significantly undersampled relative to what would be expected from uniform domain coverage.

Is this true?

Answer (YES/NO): NO